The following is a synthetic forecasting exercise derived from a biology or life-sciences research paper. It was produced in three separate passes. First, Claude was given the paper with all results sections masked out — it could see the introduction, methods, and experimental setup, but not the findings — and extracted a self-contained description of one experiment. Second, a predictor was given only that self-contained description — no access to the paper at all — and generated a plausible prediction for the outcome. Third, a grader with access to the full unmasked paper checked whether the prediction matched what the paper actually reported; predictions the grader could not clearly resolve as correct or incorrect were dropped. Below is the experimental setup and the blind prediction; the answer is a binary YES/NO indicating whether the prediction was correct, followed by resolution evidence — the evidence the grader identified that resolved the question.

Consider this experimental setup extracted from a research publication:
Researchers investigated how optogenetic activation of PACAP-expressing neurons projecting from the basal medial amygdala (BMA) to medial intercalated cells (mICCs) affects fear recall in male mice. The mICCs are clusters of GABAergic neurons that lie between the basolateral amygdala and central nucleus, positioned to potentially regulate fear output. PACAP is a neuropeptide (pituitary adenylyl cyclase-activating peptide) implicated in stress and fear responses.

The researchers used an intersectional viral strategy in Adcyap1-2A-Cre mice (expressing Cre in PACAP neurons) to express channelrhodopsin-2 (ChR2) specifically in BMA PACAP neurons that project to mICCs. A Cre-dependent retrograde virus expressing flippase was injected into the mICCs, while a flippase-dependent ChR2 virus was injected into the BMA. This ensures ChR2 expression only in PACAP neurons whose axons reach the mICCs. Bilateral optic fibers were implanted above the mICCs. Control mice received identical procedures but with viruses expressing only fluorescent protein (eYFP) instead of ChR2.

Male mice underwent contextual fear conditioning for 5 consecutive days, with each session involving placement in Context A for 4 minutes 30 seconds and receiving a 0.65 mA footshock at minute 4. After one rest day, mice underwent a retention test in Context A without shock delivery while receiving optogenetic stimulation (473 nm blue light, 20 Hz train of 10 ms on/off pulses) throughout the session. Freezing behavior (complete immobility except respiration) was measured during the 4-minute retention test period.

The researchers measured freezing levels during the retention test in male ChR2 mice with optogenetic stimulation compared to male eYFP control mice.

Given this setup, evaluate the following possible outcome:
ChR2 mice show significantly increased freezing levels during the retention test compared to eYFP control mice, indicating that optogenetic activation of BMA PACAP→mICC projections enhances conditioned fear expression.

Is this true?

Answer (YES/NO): NO